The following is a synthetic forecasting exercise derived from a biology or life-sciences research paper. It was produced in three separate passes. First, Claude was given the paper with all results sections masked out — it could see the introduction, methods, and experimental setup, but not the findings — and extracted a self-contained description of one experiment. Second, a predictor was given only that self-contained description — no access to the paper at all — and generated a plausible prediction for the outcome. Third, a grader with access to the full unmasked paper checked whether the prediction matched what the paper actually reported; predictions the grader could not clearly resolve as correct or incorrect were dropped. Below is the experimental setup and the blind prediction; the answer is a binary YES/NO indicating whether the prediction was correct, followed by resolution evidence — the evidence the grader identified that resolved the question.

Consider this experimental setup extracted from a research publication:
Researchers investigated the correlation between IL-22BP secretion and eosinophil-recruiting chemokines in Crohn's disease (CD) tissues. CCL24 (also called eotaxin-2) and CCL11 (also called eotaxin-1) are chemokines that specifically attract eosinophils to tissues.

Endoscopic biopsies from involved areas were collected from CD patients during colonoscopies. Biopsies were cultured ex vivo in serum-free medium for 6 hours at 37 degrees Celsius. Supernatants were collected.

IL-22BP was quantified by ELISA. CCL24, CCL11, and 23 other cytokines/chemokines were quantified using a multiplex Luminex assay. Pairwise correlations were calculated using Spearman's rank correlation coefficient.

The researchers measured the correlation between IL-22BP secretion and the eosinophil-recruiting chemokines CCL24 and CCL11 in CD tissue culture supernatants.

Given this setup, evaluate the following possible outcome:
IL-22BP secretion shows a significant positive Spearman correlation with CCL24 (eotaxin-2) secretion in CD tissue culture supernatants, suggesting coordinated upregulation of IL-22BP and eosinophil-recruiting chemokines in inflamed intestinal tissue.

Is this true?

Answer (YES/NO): YES